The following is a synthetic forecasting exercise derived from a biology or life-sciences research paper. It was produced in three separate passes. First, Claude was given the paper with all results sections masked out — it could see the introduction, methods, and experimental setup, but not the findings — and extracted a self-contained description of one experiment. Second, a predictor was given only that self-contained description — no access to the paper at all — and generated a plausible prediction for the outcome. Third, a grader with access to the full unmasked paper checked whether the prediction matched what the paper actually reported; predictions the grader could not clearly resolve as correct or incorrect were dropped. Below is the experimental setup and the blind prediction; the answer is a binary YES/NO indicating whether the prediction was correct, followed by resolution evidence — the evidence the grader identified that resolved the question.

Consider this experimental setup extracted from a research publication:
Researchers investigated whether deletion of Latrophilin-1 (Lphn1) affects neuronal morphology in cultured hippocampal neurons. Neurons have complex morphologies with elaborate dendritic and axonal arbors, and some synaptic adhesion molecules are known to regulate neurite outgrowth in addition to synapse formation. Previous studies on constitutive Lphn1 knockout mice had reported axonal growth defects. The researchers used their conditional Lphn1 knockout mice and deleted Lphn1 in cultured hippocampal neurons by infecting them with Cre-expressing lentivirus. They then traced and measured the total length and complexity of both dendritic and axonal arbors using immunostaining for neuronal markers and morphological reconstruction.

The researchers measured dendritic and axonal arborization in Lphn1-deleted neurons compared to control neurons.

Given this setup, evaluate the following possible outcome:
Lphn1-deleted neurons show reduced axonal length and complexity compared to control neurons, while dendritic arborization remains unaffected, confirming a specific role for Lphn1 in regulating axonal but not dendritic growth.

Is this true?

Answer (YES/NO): NO